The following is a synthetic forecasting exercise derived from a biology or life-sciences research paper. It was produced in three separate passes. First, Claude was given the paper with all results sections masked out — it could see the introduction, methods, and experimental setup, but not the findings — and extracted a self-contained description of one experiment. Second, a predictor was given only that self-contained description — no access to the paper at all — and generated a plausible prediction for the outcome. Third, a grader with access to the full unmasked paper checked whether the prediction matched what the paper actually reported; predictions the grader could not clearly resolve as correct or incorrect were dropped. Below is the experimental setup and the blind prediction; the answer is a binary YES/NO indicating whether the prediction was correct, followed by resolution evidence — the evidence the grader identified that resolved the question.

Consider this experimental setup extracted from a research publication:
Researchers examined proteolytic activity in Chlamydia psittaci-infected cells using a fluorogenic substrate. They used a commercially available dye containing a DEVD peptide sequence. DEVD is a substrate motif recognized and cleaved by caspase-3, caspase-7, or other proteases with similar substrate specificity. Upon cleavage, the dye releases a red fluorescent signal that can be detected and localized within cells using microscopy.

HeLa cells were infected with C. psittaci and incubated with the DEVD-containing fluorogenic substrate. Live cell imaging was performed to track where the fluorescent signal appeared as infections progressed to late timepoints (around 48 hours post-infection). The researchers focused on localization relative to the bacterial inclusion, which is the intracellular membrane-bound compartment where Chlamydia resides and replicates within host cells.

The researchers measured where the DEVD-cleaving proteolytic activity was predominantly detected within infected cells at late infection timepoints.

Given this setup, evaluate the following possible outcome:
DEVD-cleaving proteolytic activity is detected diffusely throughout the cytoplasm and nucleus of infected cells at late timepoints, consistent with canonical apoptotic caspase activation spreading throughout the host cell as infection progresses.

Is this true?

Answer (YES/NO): NO